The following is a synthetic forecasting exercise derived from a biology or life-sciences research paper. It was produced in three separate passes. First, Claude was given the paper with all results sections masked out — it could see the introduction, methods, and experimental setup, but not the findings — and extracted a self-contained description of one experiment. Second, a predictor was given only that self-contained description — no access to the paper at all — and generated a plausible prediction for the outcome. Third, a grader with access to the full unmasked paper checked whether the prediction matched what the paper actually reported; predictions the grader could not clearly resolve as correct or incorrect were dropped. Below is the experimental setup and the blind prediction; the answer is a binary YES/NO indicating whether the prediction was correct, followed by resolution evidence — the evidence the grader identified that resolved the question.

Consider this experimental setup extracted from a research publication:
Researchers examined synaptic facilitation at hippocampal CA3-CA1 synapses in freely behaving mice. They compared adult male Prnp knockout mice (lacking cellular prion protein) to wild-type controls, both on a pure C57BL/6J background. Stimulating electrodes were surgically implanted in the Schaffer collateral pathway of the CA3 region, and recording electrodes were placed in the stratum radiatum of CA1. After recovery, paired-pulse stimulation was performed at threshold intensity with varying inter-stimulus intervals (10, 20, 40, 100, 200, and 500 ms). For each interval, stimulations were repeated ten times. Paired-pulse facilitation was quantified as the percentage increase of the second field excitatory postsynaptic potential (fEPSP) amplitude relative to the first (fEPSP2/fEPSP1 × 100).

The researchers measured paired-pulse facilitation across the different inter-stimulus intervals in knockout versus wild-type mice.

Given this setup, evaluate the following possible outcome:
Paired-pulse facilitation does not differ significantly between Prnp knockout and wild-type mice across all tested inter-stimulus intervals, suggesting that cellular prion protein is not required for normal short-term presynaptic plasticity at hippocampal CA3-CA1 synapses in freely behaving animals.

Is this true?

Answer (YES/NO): YES